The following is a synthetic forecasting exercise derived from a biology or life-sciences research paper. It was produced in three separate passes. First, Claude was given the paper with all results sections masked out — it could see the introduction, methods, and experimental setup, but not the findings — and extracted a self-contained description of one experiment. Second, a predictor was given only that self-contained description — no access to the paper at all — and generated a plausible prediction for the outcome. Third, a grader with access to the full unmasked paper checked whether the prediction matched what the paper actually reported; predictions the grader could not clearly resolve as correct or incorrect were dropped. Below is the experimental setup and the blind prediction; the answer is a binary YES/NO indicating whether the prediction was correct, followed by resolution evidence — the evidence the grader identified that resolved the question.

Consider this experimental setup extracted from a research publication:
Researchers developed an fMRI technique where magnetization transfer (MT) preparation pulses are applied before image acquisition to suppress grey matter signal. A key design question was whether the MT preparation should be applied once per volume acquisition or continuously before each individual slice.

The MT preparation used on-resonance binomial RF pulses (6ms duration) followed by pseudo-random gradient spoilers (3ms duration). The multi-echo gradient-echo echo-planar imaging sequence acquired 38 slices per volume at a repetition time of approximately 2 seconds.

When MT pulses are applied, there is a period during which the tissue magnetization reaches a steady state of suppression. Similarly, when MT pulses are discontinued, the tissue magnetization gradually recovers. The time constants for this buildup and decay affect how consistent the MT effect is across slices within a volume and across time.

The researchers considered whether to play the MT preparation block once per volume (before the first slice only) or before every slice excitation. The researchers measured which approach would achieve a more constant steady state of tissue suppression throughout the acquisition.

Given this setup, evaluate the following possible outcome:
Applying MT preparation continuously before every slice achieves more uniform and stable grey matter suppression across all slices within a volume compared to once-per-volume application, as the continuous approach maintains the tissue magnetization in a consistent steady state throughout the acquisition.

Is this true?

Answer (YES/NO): YES